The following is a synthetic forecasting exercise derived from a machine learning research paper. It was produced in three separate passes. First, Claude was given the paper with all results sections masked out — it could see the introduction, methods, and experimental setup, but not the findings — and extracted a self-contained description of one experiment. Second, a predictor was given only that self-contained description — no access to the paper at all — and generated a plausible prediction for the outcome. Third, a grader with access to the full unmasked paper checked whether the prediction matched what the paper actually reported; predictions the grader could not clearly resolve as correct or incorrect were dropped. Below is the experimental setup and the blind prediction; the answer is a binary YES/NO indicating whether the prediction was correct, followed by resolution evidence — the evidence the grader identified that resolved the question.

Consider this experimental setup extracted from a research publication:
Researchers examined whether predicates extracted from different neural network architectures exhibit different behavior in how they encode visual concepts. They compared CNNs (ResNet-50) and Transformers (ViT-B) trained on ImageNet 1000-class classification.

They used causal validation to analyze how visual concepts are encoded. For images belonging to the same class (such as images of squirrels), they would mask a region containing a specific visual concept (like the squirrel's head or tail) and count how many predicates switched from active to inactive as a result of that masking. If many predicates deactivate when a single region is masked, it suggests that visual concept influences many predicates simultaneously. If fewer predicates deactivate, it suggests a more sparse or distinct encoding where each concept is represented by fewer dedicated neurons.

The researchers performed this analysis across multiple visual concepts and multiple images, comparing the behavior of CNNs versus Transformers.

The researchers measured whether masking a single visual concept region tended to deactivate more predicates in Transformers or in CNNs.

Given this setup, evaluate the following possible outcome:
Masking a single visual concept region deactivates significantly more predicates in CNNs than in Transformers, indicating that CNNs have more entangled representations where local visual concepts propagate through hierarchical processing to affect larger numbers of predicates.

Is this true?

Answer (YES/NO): NO